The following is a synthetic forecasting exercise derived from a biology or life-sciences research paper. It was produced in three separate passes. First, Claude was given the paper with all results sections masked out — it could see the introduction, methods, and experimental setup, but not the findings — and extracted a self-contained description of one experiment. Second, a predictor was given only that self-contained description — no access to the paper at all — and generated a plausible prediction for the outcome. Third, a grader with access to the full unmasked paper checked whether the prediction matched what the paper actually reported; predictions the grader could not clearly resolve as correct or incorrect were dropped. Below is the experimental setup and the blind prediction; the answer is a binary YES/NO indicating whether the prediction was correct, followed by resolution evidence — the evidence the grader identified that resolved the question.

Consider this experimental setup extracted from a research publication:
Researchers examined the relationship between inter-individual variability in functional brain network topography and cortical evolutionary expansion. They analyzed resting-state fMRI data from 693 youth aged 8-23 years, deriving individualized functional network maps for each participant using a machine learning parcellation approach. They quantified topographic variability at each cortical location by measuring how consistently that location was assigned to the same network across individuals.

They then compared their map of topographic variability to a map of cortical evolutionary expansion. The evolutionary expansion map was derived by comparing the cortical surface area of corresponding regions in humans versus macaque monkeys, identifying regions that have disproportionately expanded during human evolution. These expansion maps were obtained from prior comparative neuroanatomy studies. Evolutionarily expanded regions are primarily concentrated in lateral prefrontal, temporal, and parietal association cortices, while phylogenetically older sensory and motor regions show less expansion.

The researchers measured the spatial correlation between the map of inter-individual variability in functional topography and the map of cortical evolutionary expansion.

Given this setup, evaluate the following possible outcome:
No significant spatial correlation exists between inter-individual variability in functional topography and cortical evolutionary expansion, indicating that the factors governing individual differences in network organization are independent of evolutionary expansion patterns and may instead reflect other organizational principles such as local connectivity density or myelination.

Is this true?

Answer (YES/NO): NO